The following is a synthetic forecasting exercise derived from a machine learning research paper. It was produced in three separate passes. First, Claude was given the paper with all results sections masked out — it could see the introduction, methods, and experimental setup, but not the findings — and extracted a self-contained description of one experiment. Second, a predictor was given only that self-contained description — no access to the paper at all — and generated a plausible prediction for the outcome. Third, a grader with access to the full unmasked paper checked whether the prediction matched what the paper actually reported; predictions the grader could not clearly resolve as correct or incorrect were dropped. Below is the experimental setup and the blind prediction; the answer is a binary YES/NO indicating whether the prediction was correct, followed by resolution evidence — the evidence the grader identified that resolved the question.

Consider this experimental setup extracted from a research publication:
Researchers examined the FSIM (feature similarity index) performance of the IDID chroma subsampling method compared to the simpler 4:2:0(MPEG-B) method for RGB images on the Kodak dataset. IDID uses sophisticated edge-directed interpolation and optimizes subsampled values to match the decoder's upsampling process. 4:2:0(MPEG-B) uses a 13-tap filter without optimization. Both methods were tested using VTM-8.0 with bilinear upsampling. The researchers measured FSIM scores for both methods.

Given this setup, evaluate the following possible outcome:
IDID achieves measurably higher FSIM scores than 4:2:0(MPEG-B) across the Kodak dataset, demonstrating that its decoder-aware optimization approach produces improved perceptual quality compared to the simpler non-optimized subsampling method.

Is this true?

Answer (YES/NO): NO